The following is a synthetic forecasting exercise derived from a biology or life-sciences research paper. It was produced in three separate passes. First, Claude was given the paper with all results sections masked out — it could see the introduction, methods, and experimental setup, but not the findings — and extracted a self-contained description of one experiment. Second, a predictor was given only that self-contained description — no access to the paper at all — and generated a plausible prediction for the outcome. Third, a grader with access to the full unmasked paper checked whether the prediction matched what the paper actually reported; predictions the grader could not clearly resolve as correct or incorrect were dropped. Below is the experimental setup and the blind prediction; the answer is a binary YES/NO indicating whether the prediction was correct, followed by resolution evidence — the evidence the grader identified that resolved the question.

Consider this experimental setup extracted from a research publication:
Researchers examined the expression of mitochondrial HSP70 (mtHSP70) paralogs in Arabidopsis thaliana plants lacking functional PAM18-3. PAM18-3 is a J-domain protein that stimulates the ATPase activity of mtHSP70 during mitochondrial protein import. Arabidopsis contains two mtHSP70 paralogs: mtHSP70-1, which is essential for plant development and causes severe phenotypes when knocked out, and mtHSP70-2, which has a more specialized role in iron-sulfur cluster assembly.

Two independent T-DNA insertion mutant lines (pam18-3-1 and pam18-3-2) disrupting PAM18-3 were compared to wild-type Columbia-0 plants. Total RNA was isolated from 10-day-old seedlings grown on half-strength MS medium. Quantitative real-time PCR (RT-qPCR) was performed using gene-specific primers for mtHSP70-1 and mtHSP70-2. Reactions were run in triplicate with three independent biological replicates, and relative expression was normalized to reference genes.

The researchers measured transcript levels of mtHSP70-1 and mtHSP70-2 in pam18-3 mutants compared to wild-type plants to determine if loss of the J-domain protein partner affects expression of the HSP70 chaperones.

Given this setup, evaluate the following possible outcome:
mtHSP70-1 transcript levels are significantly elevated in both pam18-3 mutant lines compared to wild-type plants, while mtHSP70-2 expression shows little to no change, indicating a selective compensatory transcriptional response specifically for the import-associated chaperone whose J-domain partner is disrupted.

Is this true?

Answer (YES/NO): NO